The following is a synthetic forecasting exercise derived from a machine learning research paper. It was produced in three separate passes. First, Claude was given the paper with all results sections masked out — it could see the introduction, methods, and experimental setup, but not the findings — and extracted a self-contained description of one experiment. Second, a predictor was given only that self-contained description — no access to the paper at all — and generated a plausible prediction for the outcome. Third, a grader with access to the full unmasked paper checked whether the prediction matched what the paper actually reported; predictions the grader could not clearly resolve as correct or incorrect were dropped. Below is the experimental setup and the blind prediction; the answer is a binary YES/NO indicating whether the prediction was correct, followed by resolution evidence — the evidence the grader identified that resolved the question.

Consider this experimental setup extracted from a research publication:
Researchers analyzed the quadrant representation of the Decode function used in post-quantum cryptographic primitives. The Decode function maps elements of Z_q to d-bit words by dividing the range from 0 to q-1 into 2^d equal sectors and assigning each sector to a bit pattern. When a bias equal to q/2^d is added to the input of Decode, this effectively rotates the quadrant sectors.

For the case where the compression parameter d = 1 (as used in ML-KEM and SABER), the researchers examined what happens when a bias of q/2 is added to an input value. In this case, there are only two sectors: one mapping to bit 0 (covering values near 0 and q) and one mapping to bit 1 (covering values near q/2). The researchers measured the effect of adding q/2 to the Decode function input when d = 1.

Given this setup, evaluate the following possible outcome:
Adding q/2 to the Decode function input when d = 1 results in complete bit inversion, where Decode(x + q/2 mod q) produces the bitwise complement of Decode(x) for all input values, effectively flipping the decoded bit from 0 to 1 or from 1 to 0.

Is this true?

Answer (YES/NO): YES